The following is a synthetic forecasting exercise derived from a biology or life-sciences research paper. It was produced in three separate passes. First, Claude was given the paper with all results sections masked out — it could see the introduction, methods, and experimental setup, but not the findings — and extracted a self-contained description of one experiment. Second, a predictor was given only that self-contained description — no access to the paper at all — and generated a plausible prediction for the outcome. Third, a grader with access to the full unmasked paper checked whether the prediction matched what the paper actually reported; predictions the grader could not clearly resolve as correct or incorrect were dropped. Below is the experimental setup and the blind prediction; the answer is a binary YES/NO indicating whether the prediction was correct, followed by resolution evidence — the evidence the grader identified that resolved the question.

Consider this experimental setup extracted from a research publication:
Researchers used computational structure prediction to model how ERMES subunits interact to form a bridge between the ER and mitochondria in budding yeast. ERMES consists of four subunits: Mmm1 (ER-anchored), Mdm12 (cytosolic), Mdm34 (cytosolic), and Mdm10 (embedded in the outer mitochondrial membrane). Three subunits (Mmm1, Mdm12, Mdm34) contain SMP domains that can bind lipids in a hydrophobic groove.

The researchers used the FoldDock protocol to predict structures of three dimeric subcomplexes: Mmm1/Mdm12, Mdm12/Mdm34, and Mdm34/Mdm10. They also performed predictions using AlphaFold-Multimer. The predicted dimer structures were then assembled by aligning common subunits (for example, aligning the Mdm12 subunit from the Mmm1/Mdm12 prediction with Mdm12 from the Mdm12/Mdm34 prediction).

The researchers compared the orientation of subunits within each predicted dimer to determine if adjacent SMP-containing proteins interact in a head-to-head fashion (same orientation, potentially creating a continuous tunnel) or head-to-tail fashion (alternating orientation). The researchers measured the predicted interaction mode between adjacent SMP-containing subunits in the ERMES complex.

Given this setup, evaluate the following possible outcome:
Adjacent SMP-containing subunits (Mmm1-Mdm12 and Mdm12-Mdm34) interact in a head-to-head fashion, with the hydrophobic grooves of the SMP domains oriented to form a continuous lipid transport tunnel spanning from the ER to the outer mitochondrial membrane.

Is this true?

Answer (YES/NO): NO